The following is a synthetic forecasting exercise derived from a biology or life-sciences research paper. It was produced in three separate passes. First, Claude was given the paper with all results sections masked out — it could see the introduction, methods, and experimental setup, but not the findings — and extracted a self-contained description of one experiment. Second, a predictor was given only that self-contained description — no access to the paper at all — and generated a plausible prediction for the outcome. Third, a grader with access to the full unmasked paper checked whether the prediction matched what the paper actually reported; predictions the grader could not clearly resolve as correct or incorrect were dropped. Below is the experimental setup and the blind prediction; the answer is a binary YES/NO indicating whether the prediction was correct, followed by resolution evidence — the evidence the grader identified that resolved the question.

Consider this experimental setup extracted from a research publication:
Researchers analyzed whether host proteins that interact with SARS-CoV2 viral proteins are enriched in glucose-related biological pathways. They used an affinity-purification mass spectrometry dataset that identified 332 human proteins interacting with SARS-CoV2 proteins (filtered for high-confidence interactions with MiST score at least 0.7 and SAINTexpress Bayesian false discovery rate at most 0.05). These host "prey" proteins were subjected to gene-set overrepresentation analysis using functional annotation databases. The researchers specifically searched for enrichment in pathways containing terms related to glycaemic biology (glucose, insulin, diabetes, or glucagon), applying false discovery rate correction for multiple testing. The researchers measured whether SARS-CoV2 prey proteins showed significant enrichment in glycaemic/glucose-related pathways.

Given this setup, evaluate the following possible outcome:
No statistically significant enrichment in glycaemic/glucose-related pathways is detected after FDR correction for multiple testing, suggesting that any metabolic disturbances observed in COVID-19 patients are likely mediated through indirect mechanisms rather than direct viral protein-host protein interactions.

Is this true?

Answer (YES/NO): NO